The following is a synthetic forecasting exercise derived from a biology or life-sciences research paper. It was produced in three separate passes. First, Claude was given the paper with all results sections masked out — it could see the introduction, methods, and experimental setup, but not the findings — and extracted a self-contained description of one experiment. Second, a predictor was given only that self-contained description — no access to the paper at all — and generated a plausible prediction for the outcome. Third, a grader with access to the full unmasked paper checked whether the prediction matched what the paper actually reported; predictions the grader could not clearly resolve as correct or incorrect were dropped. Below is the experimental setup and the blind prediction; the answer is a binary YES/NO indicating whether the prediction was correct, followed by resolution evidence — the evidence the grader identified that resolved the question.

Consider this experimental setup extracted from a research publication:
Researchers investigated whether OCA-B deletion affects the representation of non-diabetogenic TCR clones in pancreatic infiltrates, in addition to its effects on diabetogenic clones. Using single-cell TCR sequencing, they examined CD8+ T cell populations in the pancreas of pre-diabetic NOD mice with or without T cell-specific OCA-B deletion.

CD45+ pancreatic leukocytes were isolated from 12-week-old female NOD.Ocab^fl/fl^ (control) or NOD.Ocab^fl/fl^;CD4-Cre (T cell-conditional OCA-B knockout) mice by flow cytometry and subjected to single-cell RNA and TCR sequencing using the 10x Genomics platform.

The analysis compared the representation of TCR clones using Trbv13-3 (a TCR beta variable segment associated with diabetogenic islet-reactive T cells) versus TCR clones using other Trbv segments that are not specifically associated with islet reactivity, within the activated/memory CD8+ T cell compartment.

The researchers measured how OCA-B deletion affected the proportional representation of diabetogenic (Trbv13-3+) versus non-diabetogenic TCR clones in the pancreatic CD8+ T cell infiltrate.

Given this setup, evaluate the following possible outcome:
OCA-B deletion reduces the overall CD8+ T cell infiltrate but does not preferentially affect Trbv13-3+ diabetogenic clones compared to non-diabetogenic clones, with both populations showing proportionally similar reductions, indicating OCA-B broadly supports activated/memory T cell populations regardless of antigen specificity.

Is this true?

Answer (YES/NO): NO